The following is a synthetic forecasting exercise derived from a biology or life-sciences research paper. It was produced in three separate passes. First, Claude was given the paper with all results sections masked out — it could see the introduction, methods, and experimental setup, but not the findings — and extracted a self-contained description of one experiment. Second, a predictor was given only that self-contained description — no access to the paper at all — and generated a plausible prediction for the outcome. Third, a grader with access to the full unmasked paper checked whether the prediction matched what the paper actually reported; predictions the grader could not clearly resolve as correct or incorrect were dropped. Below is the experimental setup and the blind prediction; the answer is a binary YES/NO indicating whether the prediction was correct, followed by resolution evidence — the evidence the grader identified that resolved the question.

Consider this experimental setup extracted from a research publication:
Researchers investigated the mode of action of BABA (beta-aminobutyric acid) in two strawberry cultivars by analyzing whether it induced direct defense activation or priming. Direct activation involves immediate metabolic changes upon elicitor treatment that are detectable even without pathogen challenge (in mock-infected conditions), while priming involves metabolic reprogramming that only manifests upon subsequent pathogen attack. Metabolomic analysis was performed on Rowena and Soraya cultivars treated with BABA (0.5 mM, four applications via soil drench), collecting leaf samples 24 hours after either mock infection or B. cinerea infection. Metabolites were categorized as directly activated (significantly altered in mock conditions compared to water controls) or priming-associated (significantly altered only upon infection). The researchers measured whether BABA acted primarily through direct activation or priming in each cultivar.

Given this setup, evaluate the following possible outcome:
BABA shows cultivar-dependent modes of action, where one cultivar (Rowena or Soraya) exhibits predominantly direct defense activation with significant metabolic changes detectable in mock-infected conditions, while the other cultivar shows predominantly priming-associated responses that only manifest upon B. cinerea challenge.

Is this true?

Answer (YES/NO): YES